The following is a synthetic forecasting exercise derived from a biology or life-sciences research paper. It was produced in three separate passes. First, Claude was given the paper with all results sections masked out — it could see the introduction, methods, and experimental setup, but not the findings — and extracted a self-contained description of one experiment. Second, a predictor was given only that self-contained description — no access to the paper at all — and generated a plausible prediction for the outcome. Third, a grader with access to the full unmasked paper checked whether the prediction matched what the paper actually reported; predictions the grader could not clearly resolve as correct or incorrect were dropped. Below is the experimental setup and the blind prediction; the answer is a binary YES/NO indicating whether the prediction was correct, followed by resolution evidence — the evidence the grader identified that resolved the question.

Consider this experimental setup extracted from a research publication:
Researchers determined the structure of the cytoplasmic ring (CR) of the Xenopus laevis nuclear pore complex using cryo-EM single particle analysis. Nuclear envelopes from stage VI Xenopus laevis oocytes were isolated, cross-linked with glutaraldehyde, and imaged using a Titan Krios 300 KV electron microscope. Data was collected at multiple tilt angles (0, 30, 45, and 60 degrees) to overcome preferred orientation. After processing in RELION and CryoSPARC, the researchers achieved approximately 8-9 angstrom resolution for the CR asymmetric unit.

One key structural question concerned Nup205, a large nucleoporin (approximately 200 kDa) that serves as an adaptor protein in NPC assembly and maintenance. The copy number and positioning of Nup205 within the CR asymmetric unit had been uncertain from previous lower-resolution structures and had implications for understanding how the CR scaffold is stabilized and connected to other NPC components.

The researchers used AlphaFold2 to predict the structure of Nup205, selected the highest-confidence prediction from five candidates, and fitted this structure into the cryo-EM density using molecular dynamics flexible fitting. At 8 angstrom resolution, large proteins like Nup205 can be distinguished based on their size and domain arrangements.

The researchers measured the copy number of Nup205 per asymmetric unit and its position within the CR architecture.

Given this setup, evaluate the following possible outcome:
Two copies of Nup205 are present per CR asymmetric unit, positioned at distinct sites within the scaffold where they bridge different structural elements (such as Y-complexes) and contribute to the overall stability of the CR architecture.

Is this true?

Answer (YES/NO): YES